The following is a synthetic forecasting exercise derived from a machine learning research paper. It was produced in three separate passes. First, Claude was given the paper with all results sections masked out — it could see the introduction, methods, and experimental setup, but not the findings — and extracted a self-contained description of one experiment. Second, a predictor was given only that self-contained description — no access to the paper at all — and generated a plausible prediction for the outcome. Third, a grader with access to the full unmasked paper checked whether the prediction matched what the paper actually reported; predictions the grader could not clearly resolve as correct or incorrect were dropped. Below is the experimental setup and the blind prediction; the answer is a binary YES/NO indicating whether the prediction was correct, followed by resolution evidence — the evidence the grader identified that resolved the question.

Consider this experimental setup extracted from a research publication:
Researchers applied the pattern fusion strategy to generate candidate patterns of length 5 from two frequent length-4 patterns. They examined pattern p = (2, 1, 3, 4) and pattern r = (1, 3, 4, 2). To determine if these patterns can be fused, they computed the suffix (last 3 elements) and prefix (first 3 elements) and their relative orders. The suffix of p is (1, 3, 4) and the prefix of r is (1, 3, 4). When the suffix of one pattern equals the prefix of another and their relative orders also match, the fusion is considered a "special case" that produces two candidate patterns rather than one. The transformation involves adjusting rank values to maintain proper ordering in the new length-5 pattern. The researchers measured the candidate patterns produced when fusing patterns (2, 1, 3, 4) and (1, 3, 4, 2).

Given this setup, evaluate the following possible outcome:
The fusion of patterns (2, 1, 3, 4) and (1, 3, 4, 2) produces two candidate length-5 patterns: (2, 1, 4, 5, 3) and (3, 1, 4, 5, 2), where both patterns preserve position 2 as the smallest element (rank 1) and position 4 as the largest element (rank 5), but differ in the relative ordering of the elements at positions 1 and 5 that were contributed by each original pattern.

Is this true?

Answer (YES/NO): YES